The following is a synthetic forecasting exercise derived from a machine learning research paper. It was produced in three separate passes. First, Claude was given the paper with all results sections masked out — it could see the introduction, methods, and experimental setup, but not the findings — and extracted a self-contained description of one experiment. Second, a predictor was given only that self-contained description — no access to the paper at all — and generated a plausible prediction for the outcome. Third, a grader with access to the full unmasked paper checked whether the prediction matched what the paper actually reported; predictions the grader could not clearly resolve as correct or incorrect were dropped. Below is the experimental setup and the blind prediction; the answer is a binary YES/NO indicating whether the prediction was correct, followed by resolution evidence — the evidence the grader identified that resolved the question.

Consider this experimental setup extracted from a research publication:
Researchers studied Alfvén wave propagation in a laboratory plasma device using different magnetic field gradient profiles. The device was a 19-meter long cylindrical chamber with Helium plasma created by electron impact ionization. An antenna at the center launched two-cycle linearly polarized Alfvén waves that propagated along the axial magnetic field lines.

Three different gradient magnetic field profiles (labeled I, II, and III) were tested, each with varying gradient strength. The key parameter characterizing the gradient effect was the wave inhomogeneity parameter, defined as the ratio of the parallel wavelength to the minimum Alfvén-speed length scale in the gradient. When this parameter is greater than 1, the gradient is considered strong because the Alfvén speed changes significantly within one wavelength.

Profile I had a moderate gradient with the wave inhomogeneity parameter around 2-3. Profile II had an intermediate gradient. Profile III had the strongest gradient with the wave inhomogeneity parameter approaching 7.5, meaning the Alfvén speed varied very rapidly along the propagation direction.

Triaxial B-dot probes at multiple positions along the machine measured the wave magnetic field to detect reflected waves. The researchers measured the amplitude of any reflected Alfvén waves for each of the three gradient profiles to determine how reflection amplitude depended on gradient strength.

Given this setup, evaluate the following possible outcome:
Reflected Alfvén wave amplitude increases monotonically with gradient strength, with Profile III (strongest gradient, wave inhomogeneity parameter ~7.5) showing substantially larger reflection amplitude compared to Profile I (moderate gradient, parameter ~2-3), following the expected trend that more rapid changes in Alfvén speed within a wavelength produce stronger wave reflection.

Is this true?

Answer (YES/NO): NO